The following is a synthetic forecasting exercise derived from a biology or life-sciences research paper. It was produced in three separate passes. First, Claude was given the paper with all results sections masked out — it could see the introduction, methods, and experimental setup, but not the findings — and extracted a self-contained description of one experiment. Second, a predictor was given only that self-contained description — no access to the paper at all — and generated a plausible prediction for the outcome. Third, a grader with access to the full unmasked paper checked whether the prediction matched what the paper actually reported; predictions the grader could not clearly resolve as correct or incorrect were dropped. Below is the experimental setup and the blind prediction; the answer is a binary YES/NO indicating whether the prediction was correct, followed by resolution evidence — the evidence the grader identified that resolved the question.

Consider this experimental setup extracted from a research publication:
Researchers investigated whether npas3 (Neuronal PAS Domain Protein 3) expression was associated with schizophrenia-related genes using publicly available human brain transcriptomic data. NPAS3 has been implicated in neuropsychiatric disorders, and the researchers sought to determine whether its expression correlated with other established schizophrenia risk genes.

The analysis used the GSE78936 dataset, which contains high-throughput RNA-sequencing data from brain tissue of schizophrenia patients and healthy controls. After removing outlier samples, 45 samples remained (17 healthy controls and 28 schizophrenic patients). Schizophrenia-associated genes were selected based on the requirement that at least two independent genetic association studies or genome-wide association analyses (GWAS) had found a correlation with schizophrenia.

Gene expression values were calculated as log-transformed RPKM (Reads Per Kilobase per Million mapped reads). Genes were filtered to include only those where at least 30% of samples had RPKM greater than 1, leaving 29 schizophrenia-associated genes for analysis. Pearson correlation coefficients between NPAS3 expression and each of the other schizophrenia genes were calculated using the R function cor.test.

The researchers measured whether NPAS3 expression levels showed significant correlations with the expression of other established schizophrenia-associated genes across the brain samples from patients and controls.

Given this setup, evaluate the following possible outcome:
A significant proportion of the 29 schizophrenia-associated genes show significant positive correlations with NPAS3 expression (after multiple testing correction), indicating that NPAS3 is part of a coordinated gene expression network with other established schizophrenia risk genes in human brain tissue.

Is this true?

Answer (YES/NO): NO